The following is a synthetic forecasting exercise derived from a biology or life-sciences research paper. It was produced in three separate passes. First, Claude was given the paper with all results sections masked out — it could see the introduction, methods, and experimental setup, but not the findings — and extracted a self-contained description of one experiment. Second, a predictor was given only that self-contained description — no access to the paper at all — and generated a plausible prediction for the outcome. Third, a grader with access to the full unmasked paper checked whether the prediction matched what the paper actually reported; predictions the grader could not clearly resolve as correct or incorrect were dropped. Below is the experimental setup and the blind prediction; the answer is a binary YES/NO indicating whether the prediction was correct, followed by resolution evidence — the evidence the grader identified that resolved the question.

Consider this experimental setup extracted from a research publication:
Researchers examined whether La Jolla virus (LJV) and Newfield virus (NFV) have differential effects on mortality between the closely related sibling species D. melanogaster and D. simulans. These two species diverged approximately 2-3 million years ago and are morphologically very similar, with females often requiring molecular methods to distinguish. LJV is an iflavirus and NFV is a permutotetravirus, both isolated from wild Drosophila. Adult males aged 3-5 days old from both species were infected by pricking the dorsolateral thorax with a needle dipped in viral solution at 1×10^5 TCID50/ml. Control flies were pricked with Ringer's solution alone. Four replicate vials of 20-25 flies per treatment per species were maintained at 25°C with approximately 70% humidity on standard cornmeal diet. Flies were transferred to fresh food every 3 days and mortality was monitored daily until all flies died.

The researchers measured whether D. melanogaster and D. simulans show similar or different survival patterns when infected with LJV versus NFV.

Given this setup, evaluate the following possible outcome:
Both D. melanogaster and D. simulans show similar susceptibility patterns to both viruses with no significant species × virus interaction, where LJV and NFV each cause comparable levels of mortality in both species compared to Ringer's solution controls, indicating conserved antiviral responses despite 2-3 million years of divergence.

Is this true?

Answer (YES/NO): NO